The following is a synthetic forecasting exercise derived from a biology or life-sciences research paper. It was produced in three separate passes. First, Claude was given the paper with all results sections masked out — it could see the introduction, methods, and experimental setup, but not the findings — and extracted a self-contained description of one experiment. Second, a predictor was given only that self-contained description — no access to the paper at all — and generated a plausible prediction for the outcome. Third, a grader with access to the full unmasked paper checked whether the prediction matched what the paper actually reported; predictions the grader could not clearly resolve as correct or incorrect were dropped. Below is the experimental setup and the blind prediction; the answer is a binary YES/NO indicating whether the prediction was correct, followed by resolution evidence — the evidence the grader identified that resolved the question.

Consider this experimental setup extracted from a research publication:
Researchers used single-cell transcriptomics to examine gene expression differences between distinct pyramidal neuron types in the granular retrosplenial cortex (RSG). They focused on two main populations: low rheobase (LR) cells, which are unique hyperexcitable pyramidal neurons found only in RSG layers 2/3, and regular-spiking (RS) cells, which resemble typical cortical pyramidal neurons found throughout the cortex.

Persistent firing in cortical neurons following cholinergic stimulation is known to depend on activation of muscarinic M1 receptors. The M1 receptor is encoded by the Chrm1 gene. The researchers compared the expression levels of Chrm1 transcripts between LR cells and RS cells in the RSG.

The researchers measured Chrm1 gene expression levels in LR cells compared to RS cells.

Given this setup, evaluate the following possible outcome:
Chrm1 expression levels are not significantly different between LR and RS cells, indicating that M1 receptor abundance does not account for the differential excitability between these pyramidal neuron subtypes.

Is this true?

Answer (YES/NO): NO